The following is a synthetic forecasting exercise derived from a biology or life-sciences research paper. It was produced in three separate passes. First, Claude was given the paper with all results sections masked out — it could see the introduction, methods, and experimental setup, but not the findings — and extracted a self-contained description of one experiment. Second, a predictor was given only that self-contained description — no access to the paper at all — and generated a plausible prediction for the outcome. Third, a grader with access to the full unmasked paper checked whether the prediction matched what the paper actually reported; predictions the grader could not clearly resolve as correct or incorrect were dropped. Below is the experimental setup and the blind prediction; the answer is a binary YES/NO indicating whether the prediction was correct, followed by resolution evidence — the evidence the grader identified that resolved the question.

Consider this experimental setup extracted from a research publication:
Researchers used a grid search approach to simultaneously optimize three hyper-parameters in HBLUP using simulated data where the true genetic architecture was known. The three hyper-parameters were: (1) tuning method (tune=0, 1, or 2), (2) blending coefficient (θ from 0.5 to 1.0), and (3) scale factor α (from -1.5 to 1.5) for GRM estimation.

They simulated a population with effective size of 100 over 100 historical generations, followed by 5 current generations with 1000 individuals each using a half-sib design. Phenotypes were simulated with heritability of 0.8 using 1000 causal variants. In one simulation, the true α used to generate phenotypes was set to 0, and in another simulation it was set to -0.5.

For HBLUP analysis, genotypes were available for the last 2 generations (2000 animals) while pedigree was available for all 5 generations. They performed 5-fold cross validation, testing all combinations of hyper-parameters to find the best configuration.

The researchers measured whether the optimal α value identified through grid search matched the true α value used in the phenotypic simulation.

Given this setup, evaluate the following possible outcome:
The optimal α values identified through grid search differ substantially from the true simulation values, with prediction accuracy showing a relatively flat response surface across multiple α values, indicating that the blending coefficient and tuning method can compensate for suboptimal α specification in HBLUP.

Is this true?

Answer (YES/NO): NO